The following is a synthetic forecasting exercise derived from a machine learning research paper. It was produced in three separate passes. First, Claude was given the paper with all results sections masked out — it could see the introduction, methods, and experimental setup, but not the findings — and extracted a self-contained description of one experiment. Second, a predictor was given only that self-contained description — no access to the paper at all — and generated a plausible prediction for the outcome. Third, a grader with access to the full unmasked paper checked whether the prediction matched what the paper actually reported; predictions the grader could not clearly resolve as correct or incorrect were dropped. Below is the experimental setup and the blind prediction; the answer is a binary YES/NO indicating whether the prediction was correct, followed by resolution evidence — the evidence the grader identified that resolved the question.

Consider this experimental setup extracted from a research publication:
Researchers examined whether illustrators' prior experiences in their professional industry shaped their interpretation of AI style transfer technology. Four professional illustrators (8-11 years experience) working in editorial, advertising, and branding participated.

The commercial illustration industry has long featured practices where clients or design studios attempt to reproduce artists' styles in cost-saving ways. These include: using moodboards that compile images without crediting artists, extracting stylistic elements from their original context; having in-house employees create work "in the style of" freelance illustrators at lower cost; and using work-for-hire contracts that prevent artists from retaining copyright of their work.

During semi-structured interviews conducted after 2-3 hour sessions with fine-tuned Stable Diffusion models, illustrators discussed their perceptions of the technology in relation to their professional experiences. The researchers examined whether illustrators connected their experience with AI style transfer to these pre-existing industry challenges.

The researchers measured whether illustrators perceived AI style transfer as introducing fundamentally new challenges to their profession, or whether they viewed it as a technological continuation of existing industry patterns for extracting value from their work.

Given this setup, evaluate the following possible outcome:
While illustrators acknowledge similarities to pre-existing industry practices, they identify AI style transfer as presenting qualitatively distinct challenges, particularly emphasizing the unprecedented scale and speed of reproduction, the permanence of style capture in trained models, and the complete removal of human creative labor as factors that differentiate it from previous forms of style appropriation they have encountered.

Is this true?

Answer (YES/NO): NO